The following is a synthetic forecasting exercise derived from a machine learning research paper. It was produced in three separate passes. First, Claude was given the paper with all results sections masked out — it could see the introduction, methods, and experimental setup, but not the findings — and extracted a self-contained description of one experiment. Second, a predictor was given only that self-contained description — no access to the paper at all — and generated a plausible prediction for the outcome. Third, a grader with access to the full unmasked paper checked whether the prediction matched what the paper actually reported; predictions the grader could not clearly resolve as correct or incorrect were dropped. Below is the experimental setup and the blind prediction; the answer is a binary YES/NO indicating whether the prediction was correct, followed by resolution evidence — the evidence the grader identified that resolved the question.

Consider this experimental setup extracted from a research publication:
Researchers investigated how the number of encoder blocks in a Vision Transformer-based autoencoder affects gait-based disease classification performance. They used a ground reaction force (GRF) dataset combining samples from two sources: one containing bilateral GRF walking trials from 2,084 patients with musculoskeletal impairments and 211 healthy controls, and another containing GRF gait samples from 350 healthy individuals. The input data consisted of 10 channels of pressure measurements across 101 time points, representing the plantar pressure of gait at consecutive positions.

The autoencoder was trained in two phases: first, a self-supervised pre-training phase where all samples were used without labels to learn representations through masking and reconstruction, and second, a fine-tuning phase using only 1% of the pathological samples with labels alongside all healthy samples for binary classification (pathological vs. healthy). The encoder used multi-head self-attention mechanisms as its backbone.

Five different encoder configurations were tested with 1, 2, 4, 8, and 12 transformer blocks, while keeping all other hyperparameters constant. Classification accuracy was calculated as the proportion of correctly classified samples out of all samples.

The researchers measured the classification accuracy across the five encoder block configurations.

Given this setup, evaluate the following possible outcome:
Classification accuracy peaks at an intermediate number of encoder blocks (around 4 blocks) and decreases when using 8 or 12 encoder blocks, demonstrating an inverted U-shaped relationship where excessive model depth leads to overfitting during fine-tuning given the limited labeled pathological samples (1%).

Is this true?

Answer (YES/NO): NO